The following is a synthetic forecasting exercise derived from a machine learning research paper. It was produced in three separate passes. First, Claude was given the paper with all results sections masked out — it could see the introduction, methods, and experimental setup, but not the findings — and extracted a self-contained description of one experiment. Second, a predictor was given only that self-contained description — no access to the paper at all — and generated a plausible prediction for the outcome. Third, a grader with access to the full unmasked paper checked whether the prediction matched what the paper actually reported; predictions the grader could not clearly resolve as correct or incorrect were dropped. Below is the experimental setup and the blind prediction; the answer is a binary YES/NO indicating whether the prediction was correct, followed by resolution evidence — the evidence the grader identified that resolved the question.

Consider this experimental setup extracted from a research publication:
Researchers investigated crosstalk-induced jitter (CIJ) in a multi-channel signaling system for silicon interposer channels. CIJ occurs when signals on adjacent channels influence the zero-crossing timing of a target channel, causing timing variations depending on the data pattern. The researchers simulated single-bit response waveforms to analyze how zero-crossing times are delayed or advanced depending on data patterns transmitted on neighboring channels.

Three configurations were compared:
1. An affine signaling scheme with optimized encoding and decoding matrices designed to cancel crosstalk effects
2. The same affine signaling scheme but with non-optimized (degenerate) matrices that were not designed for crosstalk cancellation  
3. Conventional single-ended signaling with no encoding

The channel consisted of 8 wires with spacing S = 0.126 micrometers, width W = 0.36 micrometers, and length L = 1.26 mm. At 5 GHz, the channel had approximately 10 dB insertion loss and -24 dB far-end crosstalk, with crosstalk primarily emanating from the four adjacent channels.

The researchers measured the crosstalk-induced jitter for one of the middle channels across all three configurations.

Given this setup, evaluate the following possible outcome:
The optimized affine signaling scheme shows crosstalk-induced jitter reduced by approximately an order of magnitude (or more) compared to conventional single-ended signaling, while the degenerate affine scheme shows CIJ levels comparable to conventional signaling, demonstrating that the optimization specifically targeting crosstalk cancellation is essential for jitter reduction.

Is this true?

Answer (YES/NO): NO